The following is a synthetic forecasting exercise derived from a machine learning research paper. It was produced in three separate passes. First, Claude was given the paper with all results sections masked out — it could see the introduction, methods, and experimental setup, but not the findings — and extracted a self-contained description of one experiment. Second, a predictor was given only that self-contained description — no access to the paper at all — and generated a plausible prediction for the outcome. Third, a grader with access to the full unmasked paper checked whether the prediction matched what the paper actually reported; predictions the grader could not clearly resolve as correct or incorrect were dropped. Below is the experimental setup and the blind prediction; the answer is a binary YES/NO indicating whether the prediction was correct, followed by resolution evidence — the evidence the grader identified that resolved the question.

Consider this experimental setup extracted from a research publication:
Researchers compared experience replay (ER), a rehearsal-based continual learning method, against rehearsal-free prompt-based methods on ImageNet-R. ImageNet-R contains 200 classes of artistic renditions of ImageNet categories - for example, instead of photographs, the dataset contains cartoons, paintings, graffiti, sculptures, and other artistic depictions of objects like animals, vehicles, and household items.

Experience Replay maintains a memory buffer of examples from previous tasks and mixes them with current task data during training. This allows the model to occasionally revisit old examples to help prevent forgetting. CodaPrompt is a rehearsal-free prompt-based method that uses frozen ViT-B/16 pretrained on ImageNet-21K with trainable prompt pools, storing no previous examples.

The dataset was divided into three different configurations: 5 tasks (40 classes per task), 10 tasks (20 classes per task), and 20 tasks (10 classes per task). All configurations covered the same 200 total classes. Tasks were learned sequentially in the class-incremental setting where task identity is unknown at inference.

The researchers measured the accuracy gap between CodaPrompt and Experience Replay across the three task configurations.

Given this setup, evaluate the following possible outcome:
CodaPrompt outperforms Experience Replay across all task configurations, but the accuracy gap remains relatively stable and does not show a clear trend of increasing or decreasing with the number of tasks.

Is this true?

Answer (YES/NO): NO